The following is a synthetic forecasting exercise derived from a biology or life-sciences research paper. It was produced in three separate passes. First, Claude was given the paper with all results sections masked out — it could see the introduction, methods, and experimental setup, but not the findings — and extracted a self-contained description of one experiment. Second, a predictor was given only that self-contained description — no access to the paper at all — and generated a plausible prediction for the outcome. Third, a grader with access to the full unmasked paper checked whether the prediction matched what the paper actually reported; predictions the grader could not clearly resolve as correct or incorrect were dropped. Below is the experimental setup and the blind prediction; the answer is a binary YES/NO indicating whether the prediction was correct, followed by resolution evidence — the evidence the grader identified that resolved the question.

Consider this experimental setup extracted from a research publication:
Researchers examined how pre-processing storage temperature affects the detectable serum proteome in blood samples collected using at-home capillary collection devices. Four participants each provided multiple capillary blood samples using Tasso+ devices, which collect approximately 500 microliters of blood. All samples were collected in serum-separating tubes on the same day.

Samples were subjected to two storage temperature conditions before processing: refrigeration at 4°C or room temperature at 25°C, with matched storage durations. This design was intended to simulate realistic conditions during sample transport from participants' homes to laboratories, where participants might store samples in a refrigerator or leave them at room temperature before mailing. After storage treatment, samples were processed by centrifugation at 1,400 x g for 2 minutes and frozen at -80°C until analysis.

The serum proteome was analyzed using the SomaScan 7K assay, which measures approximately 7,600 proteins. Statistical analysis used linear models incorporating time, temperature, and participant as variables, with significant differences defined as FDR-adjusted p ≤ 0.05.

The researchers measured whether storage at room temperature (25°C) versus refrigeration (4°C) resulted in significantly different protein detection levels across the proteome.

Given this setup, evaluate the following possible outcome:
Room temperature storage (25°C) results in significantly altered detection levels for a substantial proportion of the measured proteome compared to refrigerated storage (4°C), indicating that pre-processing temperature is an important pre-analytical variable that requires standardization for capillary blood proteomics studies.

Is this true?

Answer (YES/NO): YES